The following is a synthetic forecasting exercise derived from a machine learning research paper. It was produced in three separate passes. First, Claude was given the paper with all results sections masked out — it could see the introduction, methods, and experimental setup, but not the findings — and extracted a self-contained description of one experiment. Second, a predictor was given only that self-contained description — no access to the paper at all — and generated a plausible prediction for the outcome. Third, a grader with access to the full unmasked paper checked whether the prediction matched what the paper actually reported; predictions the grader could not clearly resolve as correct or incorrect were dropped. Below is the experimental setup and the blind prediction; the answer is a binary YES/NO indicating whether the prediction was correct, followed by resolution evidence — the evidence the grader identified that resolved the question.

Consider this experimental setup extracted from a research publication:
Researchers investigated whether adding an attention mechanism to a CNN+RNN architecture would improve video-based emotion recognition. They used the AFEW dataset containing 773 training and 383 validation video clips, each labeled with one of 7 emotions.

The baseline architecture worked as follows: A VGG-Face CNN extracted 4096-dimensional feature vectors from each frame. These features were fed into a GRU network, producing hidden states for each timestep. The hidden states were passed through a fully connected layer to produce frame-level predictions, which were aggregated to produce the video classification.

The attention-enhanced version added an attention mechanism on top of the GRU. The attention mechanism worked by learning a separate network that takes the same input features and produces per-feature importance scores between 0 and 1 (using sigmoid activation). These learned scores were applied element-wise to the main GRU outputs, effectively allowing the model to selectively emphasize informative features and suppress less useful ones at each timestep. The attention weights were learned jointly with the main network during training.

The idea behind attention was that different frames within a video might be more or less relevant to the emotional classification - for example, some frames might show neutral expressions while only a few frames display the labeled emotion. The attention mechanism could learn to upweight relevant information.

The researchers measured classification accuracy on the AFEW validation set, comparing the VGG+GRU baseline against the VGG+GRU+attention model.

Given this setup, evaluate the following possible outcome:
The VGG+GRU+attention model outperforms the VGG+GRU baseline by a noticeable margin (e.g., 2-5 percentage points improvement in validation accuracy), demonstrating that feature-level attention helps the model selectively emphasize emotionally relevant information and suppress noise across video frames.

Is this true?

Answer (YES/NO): NO